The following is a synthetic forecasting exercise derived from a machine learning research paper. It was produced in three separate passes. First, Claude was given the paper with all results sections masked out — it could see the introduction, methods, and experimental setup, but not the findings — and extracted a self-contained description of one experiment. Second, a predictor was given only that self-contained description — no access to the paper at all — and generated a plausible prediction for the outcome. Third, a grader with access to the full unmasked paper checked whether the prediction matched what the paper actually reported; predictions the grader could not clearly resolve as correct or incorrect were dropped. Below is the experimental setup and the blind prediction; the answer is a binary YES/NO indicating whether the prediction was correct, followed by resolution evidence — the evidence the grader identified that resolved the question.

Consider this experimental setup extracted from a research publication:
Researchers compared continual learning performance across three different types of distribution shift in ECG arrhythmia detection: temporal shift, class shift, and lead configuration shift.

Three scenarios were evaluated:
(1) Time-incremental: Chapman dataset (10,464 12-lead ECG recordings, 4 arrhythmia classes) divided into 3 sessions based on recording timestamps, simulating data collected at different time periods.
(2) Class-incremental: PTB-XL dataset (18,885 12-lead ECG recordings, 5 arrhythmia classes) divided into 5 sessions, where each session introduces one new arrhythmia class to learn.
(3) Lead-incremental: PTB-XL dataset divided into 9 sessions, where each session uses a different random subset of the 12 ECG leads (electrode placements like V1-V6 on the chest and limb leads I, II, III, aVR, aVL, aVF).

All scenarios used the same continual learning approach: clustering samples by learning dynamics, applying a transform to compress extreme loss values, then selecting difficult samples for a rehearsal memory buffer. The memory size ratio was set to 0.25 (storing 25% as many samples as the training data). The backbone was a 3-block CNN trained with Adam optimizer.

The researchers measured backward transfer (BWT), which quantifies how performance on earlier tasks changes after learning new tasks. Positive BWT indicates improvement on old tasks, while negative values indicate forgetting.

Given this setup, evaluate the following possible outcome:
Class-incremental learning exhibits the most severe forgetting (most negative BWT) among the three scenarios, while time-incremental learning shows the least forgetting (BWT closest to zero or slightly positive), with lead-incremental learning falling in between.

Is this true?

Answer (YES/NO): NO